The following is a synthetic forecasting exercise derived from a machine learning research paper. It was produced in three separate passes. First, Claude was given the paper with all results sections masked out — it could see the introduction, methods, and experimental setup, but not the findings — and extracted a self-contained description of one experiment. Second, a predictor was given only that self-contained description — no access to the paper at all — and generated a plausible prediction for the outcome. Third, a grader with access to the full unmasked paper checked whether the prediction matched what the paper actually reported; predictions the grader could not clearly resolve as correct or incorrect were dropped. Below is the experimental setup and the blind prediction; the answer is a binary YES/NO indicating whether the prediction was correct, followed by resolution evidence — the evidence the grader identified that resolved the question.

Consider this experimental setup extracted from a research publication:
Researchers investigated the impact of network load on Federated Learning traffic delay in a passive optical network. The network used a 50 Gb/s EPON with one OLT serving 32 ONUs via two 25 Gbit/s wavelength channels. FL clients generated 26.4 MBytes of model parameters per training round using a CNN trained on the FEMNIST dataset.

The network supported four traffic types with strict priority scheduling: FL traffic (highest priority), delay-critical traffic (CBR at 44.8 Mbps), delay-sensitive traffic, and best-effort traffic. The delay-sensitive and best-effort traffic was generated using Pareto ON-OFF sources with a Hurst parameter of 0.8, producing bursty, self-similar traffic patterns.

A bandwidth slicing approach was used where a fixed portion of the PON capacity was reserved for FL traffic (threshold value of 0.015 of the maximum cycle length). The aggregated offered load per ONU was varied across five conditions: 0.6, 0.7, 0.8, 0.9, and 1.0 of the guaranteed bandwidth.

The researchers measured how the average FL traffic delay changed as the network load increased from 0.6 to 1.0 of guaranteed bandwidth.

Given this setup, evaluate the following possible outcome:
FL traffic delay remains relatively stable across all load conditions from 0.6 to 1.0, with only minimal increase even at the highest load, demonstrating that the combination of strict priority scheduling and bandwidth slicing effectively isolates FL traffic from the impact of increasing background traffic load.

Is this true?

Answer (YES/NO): NO